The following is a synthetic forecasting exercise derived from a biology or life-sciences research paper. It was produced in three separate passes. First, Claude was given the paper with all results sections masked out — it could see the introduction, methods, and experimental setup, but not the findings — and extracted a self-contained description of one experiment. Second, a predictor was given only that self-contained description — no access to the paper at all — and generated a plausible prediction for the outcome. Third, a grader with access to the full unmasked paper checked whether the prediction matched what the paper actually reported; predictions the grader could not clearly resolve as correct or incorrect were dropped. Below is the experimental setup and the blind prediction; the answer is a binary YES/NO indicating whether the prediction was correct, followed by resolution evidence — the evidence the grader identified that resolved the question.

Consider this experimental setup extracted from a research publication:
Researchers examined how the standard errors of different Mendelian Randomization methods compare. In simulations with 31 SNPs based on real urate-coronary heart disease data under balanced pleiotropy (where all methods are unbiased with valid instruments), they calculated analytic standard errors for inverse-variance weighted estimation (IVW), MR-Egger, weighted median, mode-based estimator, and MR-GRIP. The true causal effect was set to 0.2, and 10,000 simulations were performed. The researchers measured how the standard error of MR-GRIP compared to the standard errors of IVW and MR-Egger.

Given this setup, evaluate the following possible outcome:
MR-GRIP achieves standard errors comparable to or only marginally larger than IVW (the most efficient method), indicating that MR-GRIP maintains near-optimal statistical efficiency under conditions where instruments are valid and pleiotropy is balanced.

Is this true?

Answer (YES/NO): NO